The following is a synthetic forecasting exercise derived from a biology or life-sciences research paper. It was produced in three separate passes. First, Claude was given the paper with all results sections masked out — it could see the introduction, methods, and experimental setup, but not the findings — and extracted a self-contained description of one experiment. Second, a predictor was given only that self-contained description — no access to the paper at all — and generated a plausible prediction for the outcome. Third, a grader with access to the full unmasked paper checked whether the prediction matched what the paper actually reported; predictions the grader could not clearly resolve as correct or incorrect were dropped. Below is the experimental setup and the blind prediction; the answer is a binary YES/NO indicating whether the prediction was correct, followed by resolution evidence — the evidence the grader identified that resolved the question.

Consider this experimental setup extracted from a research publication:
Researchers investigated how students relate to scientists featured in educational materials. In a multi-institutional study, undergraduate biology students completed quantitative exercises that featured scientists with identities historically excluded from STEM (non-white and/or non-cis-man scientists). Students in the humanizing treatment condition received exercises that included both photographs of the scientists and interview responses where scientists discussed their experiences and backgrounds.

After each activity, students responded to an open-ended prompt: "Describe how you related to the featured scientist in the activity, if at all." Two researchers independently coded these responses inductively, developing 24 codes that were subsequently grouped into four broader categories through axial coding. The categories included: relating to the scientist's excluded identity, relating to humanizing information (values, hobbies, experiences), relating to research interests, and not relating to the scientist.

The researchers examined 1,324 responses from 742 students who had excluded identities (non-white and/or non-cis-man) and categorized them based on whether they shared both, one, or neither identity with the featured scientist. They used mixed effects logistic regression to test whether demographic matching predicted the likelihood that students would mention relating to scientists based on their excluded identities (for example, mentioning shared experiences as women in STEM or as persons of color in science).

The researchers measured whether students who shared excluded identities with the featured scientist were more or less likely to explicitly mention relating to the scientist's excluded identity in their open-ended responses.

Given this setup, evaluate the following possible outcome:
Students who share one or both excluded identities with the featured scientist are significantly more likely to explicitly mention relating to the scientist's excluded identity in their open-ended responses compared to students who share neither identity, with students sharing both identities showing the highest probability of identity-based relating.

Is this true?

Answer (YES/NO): YES